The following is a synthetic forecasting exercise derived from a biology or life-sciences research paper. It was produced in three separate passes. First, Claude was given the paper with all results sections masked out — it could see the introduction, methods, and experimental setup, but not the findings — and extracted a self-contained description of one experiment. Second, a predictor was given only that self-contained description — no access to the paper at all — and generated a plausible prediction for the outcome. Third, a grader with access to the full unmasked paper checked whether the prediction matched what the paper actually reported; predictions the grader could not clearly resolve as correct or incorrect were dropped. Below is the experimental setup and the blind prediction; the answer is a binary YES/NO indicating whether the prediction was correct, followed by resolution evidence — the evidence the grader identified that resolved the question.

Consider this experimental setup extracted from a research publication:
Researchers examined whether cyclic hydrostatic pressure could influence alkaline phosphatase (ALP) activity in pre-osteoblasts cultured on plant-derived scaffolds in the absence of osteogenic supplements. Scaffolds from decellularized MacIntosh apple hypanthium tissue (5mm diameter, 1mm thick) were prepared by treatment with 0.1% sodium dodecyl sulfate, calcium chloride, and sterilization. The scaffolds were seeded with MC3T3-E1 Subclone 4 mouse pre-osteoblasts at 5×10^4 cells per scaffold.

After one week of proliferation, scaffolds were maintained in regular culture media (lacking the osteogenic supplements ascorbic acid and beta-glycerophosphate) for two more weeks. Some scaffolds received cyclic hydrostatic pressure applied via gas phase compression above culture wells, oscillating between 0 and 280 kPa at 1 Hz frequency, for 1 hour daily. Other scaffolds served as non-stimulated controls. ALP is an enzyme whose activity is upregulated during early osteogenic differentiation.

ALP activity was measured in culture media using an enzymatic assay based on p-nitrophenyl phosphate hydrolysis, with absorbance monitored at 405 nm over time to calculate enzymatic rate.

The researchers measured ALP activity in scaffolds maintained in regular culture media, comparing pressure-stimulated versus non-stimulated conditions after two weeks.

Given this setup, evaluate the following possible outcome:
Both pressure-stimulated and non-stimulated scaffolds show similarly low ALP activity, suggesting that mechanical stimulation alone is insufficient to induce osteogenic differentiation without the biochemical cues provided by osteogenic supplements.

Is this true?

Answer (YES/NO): NO